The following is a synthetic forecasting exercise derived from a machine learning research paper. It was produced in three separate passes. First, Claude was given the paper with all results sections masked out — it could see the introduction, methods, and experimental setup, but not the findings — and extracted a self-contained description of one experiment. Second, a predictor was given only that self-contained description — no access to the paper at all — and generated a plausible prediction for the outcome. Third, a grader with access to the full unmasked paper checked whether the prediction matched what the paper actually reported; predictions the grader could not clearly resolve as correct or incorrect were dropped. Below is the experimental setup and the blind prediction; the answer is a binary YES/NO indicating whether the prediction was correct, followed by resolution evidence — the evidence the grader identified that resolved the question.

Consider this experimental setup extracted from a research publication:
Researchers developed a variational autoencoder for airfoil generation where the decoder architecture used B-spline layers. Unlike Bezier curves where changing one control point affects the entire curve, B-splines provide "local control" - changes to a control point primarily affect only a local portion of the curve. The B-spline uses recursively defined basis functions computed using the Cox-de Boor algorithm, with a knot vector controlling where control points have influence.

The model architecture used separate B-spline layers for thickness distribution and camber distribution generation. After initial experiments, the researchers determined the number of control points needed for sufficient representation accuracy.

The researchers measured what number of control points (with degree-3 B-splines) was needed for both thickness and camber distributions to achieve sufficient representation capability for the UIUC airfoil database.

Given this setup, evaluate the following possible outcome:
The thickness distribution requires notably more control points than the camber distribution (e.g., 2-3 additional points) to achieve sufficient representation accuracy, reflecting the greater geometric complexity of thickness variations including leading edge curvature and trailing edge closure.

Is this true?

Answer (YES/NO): NO